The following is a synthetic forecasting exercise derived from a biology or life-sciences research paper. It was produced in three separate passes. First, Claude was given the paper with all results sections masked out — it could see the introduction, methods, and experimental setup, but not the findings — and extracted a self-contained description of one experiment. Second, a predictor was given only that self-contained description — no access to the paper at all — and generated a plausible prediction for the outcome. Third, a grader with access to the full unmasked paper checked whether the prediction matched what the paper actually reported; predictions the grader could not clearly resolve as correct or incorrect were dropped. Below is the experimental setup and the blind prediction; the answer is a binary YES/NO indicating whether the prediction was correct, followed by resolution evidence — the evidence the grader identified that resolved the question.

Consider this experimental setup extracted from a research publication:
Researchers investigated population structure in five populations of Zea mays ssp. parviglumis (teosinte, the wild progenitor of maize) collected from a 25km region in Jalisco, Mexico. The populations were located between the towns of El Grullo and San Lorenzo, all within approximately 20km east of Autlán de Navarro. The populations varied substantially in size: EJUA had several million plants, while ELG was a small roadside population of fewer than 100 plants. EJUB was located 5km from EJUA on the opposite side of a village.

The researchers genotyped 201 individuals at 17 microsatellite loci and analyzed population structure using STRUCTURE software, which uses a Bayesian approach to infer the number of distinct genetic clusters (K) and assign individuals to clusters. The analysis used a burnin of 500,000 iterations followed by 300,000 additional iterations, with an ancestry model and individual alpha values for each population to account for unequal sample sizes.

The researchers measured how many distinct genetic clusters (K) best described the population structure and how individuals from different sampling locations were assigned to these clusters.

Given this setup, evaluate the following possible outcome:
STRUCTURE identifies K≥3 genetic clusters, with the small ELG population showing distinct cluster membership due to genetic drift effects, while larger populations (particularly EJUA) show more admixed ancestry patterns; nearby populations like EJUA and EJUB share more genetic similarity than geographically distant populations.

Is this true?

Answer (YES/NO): NO